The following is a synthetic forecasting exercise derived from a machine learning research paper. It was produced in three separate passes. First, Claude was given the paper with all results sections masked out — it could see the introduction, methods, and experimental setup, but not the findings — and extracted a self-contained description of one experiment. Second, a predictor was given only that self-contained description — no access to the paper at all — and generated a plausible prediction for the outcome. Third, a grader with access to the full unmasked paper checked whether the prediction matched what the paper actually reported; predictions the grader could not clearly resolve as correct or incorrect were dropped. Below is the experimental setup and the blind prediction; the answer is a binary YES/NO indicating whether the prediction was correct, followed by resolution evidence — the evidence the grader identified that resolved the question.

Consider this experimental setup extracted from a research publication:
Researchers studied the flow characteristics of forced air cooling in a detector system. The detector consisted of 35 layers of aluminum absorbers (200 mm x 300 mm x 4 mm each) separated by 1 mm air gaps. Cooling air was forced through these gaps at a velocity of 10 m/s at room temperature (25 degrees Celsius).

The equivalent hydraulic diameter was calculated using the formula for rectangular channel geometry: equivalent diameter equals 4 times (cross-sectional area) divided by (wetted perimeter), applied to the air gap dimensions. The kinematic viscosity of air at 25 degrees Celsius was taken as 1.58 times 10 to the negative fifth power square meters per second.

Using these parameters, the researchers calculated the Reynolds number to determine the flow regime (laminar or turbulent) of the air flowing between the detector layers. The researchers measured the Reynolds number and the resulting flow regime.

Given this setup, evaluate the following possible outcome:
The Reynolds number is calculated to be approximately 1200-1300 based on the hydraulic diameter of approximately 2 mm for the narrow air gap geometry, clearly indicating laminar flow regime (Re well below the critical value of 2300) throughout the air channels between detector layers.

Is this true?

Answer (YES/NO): YES